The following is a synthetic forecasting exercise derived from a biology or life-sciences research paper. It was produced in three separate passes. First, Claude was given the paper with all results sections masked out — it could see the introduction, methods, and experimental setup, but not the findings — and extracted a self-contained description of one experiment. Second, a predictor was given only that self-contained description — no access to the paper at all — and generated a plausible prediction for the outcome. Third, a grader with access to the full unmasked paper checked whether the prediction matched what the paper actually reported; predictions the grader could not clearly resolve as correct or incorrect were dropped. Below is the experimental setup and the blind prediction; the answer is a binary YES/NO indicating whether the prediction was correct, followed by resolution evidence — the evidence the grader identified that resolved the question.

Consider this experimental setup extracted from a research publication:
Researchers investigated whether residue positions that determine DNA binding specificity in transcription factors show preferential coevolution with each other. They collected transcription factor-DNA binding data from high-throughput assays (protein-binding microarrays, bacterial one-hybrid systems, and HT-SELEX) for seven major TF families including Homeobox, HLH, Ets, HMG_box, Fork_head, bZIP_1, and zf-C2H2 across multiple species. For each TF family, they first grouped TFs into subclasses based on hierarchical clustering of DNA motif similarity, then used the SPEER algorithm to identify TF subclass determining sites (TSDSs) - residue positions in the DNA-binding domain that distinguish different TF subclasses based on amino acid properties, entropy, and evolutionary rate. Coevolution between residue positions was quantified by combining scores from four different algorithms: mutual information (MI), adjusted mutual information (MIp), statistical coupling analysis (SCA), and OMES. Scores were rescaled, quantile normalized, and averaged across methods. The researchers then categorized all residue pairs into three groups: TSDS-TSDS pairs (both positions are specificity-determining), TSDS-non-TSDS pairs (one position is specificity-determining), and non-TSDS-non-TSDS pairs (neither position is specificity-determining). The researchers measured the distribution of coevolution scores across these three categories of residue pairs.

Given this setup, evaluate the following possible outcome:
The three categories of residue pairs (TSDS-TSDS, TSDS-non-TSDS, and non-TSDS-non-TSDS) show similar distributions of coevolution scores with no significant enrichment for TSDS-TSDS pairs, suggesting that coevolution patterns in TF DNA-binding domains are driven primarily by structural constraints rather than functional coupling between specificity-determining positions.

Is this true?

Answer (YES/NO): NO